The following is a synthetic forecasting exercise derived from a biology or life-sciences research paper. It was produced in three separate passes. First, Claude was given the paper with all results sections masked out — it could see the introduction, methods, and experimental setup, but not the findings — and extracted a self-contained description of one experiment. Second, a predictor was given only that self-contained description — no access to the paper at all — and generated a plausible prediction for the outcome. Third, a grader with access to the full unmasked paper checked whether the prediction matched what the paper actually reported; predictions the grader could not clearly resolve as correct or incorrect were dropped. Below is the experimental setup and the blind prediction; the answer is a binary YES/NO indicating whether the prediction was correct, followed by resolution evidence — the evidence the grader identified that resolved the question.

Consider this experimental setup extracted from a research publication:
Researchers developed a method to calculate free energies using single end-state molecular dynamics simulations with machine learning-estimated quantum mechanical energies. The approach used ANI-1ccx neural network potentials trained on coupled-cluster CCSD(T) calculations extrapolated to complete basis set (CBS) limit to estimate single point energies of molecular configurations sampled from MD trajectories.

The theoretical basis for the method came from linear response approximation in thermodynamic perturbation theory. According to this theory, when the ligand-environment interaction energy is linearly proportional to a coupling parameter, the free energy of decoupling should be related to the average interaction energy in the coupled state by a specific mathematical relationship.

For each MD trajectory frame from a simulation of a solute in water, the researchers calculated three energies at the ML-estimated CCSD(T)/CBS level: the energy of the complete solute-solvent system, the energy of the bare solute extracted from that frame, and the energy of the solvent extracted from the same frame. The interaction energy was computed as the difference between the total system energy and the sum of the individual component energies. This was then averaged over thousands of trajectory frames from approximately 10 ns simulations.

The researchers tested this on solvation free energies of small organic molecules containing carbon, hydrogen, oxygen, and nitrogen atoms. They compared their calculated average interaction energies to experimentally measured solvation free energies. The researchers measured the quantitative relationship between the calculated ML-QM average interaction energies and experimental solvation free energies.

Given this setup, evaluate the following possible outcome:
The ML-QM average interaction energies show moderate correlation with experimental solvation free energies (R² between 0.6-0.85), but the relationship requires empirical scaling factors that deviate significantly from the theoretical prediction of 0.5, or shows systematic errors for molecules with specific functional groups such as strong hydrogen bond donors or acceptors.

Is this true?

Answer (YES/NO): NO